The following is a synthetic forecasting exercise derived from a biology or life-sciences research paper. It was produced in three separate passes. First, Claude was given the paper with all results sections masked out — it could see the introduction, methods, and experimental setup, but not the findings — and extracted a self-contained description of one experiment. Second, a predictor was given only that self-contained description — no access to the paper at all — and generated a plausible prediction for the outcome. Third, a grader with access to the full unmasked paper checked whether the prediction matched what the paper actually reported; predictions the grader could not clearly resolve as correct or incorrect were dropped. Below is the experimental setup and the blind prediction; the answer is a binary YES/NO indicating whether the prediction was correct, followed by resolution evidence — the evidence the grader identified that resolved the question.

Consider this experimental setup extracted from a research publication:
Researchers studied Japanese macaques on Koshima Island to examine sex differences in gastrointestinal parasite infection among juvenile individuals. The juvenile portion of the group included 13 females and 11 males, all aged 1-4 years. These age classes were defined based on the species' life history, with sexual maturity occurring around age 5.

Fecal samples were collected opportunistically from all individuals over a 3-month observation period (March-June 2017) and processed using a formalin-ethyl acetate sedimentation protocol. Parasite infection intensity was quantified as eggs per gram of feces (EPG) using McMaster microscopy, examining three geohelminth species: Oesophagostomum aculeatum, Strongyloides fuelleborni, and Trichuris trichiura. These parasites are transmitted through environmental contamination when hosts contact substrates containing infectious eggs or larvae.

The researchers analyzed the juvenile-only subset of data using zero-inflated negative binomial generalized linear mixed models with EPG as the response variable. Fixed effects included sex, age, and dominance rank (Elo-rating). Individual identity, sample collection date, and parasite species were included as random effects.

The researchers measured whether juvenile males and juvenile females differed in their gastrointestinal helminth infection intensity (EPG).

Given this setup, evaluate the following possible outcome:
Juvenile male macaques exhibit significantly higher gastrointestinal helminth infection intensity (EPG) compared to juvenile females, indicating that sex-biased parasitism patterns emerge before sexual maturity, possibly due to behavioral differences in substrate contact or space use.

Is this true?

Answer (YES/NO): YES